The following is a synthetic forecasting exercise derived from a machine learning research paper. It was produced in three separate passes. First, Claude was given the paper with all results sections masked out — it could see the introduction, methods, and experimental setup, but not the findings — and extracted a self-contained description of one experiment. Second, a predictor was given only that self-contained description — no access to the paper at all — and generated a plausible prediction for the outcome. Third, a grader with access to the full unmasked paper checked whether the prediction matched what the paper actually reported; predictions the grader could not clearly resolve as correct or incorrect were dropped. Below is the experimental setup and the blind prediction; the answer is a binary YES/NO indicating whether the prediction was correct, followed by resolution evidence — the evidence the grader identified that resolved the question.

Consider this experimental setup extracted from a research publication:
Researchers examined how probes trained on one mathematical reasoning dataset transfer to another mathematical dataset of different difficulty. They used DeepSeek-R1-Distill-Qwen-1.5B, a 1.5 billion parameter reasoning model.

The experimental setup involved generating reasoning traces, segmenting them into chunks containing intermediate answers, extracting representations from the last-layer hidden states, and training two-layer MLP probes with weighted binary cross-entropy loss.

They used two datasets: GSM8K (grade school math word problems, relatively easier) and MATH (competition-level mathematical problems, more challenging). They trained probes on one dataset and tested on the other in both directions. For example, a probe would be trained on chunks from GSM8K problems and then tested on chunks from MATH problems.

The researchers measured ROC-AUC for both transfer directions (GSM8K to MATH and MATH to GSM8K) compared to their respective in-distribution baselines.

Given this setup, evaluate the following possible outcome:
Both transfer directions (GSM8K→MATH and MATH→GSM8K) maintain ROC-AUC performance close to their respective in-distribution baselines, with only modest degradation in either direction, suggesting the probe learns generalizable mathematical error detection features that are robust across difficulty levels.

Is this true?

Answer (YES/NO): NO